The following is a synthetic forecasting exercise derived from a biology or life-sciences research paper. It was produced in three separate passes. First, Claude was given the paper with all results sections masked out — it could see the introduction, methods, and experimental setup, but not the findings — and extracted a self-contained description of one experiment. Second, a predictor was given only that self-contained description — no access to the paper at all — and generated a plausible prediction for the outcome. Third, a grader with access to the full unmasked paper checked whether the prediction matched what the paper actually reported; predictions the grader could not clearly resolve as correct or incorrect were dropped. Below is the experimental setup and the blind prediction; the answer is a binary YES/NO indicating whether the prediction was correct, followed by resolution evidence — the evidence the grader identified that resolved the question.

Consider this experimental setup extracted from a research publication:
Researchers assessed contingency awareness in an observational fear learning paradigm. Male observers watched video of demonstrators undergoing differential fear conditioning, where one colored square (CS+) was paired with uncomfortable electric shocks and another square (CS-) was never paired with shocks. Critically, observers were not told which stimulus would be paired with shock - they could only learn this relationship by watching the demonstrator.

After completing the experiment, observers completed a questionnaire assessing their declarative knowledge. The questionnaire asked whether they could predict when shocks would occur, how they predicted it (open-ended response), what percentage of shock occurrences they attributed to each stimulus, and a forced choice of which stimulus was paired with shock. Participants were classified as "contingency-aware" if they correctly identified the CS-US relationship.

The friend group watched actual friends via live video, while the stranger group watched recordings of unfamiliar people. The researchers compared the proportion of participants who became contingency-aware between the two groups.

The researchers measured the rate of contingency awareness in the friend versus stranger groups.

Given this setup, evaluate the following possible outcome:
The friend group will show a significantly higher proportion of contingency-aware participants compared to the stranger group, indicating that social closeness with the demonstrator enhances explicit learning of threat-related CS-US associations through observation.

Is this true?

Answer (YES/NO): NO